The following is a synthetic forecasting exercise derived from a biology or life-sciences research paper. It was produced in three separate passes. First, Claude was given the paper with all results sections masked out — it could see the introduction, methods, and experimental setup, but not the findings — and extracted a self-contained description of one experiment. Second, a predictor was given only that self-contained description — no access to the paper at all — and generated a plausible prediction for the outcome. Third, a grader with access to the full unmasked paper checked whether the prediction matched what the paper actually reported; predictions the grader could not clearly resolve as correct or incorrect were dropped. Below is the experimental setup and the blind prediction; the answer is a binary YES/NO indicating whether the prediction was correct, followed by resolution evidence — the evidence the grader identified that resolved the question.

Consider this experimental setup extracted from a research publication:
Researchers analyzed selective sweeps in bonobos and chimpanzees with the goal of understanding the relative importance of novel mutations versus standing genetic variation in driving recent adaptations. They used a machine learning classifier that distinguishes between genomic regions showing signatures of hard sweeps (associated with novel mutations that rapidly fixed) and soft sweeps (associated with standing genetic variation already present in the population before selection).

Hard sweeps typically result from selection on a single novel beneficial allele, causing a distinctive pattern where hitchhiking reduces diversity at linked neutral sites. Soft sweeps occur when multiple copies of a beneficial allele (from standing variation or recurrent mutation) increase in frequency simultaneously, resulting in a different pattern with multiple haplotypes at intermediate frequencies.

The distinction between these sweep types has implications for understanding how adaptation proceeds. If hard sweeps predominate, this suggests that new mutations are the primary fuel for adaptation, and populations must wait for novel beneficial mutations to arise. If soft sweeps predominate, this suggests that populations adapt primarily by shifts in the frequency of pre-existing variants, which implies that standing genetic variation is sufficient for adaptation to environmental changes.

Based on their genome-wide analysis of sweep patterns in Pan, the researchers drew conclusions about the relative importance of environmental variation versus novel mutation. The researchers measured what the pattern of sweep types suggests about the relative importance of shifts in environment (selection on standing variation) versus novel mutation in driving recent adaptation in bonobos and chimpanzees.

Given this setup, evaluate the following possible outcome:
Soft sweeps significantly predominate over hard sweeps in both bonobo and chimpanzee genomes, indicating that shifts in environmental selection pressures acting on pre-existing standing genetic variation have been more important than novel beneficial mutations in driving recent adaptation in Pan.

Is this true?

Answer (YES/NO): YES